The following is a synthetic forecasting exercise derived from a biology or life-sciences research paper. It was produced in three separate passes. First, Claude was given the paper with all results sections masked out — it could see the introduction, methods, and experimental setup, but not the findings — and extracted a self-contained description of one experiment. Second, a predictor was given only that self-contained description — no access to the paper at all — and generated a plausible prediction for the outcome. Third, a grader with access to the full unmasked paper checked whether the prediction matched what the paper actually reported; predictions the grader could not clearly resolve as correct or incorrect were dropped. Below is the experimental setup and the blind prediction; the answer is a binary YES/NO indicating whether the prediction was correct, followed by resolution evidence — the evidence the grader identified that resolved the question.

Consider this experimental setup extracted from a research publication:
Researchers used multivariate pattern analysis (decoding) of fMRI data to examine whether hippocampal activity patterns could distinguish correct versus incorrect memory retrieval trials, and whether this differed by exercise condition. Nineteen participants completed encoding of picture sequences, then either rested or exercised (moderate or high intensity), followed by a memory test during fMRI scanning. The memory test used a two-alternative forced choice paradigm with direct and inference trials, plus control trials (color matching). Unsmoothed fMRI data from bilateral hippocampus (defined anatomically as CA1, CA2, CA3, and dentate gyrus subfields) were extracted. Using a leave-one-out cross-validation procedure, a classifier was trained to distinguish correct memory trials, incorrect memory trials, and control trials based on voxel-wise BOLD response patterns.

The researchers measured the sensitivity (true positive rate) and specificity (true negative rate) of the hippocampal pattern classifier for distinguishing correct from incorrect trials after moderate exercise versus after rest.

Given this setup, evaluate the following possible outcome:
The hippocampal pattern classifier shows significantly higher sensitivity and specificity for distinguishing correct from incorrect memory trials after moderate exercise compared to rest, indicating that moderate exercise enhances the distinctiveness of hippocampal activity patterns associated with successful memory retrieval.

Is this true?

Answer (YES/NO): NO